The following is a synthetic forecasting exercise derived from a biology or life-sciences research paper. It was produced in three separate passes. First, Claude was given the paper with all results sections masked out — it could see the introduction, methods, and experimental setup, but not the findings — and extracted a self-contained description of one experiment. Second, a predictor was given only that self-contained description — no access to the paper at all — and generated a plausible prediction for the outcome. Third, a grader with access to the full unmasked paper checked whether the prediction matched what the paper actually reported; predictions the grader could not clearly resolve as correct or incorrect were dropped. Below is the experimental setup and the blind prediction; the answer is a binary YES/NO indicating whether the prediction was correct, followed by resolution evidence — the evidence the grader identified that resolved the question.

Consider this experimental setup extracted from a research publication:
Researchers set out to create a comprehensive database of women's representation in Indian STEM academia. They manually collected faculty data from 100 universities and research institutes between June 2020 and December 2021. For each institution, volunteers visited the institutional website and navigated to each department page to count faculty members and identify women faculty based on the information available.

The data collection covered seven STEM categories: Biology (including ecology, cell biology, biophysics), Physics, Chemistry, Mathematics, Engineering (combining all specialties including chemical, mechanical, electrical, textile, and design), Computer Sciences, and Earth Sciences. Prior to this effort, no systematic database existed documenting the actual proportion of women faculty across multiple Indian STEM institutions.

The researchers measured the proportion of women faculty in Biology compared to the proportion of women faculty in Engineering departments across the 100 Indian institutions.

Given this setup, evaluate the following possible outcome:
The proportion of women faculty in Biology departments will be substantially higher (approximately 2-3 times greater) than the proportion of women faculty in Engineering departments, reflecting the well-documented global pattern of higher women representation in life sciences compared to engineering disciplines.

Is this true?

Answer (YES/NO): YES